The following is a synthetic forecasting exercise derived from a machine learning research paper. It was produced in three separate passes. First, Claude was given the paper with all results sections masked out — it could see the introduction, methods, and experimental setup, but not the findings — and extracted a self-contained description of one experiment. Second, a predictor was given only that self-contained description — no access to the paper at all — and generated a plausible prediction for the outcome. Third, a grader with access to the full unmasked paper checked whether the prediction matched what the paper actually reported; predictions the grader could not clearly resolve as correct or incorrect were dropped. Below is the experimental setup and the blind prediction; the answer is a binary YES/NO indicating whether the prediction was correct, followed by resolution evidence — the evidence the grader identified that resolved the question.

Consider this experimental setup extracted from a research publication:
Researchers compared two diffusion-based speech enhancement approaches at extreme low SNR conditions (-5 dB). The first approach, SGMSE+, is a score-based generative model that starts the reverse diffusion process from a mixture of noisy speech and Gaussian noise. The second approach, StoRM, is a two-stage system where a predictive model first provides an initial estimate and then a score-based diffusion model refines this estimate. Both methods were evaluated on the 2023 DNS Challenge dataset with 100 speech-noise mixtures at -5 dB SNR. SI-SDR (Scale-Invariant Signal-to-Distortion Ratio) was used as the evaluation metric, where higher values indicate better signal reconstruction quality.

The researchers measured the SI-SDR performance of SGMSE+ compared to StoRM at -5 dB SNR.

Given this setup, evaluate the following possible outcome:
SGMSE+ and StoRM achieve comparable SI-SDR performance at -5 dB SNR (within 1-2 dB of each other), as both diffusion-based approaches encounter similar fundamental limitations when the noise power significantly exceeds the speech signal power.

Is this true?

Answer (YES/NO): NO